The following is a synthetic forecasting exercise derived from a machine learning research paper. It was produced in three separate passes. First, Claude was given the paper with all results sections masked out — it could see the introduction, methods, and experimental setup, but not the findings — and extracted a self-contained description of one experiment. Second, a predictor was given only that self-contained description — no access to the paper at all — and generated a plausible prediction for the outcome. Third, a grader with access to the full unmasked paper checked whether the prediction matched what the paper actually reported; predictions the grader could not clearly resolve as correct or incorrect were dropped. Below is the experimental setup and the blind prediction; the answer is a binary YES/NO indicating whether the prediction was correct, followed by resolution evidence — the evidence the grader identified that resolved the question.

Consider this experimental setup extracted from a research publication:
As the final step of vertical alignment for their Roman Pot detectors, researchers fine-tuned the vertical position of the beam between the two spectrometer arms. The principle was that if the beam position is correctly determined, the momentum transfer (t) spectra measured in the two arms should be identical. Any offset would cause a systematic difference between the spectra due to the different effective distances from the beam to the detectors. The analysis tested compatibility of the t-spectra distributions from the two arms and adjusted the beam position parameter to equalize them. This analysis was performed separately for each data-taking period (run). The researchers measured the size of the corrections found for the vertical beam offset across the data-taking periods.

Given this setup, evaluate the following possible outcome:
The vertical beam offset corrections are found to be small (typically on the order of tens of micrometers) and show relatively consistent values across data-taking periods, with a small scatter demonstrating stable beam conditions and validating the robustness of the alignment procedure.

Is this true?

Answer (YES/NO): NO